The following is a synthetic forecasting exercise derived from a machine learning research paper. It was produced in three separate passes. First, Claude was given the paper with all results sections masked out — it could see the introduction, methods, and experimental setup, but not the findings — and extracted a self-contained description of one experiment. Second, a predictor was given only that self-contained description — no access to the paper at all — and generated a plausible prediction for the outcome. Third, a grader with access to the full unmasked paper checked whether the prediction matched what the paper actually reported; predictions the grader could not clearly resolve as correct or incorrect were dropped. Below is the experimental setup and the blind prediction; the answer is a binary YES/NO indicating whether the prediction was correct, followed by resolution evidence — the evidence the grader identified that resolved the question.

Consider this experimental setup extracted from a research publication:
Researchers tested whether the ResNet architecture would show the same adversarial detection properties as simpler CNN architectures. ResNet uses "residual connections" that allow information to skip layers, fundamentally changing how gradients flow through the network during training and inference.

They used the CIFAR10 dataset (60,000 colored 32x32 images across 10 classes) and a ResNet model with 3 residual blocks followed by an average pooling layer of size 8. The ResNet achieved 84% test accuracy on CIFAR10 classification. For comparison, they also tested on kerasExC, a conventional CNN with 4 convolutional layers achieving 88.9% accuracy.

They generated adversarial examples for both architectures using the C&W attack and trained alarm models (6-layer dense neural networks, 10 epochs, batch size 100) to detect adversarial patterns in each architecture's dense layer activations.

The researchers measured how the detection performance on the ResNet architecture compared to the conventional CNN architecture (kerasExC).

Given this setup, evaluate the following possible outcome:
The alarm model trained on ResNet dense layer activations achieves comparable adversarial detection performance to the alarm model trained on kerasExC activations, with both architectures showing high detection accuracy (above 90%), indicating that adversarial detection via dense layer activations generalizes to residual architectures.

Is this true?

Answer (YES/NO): NO